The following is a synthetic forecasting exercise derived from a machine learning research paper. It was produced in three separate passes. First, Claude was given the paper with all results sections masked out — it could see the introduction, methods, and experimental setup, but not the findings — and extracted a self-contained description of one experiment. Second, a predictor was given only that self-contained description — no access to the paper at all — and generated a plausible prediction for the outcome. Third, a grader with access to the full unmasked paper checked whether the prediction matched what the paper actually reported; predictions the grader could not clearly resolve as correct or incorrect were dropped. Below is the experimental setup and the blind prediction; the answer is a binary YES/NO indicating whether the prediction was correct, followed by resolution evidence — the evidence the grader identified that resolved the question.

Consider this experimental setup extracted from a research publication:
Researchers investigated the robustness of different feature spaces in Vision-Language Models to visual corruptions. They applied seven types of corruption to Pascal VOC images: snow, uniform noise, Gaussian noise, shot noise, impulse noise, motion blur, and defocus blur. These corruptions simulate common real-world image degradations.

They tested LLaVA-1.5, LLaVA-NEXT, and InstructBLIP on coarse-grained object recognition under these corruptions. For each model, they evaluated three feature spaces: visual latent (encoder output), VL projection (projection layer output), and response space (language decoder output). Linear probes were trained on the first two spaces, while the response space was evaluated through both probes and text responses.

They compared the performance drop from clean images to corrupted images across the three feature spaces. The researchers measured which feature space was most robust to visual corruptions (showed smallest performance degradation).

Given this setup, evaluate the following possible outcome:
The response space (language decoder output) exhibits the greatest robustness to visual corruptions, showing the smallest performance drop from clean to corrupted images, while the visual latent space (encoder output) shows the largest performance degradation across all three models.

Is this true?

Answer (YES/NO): NO